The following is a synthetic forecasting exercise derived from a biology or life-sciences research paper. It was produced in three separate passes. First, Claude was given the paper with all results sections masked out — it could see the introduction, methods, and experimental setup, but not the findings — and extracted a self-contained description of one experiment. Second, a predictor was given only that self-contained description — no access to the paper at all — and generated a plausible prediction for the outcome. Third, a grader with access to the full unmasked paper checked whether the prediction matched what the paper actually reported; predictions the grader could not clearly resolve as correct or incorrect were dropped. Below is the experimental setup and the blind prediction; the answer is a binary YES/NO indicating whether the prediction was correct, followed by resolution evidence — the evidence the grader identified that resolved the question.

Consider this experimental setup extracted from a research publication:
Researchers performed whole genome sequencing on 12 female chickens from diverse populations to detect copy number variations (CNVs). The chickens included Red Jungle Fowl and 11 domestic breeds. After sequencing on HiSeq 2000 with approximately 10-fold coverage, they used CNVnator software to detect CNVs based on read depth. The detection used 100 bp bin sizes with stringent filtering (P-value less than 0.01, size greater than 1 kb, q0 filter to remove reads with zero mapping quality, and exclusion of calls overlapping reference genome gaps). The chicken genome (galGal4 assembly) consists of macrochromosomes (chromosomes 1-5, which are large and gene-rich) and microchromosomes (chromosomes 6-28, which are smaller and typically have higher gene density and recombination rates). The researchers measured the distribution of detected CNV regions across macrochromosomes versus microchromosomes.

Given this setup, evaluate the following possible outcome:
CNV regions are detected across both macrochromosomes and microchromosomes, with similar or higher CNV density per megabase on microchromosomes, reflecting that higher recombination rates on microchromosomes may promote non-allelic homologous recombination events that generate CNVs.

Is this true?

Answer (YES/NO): YES